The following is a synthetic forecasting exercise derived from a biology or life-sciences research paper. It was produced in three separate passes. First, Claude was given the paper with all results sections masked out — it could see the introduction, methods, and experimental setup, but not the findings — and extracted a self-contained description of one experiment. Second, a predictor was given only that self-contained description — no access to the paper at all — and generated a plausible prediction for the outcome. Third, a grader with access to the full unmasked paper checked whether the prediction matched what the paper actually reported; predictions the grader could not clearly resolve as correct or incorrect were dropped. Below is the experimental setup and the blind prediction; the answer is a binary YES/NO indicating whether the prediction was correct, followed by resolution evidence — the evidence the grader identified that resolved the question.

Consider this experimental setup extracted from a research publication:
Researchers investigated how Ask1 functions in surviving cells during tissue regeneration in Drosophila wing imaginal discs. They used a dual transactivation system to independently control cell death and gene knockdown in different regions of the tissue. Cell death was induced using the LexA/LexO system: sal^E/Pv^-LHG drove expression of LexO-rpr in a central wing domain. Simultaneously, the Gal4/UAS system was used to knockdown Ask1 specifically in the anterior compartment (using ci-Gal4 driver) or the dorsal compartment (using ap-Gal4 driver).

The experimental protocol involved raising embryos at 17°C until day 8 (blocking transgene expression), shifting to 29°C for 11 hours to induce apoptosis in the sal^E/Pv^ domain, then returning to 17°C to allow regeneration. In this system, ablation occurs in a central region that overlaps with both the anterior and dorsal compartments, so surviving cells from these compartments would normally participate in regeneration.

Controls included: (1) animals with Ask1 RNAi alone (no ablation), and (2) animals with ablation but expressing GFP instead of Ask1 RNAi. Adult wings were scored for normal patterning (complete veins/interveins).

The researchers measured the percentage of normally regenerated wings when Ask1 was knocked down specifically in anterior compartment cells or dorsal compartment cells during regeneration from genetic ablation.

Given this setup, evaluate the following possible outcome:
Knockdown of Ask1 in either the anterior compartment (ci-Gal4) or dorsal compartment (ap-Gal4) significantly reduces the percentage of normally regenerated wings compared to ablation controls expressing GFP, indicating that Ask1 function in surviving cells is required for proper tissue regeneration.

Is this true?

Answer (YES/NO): YES